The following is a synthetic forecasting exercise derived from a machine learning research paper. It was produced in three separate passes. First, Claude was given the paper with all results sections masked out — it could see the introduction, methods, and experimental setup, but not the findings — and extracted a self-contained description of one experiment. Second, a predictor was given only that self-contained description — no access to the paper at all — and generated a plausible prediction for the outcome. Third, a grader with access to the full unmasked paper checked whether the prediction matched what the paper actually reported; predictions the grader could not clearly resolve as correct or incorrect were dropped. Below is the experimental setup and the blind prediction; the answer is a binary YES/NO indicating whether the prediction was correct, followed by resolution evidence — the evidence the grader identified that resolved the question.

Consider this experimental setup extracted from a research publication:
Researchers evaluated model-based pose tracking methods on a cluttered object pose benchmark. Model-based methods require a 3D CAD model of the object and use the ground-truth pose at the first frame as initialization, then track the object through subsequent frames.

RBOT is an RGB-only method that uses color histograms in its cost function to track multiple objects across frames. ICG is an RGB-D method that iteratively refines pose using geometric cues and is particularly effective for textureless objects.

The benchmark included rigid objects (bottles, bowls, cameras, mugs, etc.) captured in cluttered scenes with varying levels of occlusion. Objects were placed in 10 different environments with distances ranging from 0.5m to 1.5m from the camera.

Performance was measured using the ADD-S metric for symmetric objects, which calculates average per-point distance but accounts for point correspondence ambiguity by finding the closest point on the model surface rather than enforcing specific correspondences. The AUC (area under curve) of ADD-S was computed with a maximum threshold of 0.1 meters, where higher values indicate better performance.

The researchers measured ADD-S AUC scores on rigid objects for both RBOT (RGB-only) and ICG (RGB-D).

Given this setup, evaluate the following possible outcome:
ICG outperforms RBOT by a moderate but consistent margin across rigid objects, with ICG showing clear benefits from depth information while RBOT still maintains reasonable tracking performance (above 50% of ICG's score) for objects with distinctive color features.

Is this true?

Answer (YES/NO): NO